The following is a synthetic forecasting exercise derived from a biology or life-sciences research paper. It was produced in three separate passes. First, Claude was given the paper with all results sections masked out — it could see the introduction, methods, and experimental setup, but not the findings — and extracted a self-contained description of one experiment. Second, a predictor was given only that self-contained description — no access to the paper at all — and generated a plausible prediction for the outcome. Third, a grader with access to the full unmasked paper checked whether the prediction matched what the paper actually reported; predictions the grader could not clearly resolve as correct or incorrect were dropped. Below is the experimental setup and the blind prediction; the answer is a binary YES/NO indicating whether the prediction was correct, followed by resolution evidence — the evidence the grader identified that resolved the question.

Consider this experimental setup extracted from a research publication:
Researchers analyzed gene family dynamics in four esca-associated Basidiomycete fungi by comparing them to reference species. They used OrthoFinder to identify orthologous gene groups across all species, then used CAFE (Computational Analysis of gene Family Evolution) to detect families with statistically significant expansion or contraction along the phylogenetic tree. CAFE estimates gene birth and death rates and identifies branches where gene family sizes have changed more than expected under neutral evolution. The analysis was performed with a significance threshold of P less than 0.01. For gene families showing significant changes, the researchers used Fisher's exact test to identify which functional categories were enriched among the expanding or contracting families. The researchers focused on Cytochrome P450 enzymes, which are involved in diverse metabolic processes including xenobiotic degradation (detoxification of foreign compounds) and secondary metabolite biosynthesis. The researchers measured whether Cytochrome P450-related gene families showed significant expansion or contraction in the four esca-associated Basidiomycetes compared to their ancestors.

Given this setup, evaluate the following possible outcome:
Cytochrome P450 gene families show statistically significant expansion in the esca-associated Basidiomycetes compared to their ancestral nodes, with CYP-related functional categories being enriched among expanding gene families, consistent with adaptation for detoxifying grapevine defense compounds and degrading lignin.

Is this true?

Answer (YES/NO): NO